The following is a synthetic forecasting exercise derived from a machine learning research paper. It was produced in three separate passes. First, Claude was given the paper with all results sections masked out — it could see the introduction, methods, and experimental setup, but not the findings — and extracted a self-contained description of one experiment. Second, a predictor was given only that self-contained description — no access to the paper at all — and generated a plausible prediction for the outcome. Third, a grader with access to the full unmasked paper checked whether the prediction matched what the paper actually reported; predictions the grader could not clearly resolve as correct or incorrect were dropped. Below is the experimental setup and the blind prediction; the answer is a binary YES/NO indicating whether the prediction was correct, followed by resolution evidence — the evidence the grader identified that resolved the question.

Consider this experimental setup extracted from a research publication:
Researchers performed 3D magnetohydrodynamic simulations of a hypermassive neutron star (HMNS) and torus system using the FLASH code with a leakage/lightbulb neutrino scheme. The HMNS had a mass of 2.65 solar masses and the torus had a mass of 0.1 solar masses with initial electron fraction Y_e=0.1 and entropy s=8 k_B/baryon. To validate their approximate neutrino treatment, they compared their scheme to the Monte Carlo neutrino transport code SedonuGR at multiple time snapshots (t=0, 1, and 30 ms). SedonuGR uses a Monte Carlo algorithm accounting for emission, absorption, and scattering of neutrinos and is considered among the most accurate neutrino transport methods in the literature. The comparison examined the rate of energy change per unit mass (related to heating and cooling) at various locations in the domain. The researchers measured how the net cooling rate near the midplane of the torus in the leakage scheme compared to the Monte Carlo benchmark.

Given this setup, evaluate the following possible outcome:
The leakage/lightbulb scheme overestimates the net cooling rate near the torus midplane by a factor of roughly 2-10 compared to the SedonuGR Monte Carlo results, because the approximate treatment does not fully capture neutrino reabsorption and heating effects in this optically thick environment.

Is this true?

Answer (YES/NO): YES